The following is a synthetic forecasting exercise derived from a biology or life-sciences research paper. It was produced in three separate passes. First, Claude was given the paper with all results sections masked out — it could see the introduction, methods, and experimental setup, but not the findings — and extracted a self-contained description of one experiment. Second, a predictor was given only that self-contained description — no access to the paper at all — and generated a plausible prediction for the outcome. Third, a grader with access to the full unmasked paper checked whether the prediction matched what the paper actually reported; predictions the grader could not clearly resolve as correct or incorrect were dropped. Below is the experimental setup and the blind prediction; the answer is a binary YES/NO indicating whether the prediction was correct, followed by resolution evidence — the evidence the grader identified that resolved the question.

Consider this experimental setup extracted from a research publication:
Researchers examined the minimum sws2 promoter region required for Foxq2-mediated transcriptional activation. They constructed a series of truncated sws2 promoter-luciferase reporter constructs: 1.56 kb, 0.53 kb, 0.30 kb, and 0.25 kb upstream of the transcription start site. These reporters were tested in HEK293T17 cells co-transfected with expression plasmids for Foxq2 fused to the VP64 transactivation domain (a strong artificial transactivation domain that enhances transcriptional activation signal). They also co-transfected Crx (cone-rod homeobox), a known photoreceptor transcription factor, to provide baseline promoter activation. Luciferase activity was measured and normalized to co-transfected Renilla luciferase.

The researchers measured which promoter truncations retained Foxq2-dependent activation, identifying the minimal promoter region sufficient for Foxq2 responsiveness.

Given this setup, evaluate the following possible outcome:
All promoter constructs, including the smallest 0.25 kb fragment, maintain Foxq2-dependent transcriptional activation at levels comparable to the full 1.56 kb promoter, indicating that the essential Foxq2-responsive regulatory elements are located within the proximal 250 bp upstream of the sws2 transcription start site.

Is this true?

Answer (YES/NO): NO